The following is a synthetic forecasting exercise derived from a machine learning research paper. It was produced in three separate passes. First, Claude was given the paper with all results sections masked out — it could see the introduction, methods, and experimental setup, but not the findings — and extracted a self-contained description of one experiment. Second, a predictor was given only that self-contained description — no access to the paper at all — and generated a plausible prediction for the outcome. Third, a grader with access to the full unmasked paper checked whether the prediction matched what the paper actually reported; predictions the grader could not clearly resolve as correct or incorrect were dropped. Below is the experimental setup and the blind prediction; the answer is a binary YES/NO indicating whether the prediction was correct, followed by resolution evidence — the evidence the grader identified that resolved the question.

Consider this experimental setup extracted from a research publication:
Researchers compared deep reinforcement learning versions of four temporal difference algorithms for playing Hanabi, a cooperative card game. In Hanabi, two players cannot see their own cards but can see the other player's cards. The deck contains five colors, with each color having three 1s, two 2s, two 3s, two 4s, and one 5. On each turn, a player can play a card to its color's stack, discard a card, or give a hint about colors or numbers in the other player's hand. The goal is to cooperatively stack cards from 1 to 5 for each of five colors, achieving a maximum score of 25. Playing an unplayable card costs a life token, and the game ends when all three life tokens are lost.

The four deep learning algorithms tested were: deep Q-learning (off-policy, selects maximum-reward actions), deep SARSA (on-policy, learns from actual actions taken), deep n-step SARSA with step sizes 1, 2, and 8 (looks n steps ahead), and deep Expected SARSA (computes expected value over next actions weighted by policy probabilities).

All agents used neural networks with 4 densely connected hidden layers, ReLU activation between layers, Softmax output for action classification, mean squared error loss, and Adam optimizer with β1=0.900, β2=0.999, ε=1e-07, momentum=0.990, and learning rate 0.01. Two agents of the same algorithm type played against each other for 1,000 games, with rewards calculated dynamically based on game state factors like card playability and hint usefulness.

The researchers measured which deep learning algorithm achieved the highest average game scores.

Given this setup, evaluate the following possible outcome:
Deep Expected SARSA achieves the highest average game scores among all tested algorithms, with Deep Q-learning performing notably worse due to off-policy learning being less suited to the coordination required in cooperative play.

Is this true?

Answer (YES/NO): NO